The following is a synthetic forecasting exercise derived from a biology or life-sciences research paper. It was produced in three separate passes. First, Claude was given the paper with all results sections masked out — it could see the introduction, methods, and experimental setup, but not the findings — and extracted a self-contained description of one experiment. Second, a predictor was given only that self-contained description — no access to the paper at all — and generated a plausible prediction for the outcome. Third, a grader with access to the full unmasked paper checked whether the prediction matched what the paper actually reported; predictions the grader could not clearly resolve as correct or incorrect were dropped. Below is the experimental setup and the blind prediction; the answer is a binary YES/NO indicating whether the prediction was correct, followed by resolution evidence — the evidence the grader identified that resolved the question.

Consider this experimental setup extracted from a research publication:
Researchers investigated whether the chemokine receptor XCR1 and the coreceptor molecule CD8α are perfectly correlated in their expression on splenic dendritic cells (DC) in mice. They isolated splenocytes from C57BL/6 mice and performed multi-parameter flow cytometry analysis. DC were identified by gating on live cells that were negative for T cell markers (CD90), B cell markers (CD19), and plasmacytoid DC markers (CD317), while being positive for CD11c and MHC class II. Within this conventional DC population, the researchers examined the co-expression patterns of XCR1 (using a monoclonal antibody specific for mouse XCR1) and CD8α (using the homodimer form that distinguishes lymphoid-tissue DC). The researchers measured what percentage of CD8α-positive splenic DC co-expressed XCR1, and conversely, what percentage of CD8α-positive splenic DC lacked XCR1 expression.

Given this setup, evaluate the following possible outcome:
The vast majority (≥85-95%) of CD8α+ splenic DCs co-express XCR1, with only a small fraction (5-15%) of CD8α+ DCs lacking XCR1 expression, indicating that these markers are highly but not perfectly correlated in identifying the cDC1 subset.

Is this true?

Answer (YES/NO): NO